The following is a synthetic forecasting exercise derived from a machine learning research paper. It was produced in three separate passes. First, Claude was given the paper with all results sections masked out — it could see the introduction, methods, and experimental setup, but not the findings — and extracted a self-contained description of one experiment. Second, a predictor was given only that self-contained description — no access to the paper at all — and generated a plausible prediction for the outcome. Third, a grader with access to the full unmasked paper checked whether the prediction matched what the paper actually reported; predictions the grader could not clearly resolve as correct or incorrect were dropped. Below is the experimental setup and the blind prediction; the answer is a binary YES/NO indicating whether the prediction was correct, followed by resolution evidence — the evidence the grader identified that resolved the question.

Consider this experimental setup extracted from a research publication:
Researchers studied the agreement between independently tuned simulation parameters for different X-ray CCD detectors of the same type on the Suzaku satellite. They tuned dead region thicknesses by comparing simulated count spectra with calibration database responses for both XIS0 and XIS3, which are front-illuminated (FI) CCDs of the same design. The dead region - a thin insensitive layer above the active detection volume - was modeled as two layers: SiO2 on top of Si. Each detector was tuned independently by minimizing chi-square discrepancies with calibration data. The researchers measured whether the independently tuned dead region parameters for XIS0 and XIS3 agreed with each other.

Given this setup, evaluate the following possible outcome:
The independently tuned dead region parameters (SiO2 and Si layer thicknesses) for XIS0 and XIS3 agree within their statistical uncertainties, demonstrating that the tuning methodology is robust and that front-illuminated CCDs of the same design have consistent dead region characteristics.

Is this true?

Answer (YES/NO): YES